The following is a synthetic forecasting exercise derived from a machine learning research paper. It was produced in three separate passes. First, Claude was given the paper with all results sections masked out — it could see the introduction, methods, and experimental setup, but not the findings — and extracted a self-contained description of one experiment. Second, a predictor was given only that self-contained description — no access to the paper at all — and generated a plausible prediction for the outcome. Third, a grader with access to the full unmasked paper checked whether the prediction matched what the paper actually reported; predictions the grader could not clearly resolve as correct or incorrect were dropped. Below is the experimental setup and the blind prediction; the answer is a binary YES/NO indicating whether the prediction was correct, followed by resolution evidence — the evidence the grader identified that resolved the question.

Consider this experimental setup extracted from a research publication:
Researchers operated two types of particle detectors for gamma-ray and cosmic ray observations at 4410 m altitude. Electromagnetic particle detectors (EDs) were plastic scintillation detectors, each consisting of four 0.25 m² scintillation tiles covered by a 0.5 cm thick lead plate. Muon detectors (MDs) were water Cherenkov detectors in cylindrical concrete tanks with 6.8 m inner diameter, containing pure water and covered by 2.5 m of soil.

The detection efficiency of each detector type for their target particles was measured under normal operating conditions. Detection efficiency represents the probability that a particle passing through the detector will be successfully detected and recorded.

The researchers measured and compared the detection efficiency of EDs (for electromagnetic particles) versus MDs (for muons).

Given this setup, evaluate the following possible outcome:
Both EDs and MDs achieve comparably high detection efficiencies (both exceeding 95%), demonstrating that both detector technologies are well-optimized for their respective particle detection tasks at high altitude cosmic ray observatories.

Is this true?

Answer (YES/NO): NO